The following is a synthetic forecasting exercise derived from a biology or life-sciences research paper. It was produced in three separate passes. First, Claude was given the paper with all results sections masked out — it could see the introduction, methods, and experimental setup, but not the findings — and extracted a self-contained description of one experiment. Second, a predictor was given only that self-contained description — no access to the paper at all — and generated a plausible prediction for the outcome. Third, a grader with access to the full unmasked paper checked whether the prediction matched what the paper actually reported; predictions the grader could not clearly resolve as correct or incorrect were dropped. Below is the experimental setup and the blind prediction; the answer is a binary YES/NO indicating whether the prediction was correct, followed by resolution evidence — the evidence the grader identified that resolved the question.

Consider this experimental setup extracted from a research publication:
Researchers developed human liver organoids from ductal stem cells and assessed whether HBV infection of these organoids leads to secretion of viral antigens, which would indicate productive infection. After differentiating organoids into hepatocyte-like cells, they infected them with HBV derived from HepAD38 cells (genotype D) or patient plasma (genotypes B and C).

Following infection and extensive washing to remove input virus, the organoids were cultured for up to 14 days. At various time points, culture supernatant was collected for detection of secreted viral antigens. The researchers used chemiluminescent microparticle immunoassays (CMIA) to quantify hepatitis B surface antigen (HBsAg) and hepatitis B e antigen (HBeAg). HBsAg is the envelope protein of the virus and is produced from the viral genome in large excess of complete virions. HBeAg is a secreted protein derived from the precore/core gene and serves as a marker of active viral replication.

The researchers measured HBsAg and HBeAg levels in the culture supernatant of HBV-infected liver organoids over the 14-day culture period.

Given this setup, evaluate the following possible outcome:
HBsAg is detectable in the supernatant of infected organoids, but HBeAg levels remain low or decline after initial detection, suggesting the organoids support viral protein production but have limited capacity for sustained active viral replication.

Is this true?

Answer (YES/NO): NO